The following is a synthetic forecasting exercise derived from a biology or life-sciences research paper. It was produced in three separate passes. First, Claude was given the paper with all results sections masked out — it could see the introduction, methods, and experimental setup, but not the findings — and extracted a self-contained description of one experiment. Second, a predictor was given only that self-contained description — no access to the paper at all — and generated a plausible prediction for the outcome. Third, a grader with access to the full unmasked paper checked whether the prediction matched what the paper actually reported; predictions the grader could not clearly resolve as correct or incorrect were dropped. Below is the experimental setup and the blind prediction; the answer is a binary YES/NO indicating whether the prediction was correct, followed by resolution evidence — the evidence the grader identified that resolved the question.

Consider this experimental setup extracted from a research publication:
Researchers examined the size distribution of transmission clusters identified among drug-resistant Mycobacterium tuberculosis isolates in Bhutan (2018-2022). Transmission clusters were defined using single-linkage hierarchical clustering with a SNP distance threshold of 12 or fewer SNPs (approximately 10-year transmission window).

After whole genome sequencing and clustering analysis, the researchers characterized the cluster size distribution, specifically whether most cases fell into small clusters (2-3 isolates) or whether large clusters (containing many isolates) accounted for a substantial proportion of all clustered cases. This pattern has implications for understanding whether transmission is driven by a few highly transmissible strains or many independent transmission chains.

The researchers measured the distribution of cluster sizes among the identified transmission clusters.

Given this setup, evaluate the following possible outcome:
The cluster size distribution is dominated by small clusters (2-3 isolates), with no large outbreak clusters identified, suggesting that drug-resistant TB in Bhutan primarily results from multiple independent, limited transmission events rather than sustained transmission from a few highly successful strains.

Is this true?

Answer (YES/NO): NO